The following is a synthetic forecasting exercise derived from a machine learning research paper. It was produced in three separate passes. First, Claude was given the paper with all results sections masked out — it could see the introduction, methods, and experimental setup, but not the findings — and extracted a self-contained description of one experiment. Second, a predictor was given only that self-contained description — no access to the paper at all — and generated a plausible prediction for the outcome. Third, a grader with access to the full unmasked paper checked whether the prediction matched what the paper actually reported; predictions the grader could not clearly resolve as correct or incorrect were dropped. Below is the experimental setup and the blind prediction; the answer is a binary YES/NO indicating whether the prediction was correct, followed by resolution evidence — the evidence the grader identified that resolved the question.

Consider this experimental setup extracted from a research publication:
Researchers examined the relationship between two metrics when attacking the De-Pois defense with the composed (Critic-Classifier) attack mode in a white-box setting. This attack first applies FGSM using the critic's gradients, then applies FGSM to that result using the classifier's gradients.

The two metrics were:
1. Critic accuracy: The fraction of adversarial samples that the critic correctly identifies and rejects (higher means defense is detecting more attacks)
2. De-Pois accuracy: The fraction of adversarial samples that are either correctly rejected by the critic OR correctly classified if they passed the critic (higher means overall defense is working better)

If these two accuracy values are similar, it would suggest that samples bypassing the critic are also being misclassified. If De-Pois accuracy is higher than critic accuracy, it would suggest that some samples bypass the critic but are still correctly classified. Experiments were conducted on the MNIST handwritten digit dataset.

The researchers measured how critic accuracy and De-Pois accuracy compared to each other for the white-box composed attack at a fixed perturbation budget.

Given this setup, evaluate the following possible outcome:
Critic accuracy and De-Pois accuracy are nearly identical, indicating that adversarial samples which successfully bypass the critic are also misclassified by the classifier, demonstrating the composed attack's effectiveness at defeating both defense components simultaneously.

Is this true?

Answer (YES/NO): YES